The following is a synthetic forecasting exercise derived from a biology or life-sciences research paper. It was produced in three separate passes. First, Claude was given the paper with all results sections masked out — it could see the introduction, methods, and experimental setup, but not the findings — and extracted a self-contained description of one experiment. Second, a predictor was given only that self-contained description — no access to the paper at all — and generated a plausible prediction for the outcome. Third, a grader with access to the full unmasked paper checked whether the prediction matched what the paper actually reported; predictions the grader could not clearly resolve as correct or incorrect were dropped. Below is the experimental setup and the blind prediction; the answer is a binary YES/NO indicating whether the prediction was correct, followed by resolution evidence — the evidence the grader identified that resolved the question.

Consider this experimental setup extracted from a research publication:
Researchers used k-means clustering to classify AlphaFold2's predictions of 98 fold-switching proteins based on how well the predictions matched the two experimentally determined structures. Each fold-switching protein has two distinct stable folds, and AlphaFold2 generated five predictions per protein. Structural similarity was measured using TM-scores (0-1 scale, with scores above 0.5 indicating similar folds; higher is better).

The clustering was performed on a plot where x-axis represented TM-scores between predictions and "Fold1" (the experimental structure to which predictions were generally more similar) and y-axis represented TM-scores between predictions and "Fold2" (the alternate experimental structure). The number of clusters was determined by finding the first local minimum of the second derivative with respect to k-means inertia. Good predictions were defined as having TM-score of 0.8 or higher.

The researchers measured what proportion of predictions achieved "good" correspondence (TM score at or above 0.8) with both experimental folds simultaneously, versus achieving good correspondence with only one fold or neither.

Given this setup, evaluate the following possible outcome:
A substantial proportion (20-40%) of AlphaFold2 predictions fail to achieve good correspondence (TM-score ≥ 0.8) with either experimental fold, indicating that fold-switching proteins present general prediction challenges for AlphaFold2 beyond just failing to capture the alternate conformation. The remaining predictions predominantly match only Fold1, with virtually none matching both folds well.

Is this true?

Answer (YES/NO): NO